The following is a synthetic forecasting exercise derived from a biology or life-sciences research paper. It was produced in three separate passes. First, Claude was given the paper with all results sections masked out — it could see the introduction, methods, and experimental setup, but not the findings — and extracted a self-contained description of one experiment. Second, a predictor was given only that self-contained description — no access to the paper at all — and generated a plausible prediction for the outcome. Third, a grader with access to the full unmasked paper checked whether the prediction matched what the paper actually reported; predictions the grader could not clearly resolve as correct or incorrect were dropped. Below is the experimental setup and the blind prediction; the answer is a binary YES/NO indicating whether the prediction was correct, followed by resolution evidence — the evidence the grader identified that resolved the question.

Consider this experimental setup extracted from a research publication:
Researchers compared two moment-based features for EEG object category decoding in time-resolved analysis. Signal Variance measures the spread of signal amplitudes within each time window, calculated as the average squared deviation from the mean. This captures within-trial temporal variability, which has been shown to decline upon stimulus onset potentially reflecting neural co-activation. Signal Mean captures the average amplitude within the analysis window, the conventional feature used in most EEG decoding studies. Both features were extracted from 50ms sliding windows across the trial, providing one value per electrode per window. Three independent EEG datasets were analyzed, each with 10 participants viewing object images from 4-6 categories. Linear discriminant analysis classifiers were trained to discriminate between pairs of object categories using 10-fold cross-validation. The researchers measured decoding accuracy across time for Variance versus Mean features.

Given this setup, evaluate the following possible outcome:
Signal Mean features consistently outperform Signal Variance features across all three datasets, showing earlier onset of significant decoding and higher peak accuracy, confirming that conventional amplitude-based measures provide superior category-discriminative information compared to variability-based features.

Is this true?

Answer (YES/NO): NO